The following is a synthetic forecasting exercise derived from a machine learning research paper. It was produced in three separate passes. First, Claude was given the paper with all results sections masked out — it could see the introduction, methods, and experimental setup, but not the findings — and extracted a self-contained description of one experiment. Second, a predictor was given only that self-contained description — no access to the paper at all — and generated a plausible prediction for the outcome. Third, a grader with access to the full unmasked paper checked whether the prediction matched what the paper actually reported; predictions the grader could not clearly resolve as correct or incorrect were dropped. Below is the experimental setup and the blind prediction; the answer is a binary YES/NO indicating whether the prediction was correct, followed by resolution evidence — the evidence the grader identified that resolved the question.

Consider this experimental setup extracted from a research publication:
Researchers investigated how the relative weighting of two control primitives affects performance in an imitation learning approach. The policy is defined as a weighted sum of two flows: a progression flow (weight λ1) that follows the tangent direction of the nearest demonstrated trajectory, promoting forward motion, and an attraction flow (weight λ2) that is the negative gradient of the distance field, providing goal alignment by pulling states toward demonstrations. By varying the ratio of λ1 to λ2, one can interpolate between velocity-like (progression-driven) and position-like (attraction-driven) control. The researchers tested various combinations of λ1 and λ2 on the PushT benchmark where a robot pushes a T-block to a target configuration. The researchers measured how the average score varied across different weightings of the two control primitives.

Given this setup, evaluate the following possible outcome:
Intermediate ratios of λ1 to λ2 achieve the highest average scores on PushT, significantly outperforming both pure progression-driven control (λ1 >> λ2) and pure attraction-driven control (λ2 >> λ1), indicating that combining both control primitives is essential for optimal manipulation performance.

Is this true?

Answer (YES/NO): NO